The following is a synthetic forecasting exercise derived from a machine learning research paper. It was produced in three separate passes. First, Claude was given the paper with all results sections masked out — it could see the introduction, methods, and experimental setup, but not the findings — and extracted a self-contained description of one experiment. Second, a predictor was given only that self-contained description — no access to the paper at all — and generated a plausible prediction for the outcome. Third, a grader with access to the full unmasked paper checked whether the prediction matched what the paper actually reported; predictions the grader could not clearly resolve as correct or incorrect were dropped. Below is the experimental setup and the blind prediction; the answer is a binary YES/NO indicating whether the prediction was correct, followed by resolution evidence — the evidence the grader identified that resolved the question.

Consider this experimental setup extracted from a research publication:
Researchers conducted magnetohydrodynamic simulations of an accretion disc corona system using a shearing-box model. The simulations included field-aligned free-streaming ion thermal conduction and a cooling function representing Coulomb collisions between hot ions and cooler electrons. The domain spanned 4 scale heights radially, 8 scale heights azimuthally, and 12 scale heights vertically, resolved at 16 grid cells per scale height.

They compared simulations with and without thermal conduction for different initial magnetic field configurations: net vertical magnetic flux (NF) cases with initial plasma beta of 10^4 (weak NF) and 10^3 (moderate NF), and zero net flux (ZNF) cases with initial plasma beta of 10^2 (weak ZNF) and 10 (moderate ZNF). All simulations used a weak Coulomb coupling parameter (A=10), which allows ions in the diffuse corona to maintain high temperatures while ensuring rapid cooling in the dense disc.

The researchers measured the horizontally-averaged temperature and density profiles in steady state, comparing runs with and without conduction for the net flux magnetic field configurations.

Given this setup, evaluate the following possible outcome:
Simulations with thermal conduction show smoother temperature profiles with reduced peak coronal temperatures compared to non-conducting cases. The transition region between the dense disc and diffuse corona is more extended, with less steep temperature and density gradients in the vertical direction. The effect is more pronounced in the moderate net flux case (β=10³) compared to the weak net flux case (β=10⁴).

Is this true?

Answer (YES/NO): NO